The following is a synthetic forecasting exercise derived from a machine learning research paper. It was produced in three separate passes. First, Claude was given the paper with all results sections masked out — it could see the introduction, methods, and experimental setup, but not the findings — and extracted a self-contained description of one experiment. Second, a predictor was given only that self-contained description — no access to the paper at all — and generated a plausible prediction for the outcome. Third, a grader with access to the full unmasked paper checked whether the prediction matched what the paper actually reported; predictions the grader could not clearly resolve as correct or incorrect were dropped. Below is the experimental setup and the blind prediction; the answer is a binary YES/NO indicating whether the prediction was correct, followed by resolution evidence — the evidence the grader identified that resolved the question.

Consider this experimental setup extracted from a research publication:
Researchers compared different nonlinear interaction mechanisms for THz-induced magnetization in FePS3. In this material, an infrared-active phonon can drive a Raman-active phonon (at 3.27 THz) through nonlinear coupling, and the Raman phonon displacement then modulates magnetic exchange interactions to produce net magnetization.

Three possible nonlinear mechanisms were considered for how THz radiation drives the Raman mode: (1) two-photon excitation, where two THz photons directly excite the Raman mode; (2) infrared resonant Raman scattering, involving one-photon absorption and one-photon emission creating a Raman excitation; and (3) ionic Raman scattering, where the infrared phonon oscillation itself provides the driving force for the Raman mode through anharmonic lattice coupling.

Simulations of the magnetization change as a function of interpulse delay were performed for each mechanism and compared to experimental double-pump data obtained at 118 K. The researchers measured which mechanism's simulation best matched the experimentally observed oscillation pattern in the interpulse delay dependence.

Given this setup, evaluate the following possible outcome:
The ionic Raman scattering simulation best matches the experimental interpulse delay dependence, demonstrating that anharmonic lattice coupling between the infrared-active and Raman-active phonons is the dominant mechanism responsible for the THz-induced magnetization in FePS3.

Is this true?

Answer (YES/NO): YES